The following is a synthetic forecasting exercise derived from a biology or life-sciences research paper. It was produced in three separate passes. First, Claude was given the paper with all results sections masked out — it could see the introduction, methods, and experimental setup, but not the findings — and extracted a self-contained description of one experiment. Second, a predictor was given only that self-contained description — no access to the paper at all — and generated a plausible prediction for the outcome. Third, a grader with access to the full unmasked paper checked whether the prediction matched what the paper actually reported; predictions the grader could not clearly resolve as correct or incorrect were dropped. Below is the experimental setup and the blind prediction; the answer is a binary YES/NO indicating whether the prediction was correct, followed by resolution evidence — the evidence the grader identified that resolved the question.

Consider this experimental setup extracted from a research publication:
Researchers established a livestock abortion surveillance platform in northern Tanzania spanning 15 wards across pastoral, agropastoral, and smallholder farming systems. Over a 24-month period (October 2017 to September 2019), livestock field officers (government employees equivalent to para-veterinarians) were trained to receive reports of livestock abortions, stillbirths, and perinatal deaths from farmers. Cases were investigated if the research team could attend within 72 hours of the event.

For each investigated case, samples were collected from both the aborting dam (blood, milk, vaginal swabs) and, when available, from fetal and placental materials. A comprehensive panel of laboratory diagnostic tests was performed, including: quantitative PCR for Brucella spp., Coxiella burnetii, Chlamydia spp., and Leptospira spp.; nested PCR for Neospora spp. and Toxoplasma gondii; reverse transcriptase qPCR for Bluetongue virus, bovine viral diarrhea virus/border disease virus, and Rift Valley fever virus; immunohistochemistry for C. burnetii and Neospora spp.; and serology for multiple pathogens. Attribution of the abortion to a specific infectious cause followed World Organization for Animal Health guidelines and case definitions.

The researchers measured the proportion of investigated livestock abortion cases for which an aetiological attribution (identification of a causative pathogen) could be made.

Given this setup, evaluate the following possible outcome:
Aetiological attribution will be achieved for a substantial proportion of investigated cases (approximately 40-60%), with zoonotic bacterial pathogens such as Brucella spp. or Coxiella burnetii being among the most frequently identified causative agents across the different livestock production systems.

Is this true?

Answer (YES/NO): NO